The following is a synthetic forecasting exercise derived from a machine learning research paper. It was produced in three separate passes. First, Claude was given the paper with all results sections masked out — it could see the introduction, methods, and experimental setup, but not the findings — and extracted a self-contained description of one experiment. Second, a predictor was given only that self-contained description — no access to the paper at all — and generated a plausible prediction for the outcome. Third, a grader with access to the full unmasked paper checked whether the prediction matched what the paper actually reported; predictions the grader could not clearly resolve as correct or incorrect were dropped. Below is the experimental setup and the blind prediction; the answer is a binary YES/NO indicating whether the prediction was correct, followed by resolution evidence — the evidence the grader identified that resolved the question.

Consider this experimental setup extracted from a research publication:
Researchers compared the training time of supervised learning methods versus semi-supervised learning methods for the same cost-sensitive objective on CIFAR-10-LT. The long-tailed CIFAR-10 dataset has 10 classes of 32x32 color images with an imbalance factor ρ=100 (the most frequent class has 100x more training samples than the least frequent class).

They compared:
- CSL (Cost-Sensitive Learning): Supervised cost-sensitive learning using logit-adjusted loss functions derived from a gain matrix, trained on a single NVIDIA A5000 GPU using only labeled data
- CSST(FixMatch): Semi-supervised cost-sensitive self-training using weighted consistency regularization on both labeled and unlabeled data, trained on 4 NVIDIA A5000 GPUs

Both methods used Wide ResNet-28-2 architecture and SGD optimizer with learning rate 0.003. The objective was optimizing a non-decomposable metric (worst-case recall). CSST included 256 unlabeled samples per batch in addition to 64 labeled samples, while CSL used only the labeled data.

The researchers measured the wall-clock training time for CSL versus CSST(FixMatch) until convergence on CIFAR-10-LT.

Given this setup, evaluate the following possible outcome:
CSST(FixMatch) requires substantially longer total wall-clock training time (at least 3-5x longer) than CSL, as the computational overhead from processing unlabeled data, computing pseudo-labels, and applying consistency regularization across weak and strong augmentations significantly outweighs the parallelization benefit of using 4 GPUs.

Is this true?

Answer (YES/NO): NO